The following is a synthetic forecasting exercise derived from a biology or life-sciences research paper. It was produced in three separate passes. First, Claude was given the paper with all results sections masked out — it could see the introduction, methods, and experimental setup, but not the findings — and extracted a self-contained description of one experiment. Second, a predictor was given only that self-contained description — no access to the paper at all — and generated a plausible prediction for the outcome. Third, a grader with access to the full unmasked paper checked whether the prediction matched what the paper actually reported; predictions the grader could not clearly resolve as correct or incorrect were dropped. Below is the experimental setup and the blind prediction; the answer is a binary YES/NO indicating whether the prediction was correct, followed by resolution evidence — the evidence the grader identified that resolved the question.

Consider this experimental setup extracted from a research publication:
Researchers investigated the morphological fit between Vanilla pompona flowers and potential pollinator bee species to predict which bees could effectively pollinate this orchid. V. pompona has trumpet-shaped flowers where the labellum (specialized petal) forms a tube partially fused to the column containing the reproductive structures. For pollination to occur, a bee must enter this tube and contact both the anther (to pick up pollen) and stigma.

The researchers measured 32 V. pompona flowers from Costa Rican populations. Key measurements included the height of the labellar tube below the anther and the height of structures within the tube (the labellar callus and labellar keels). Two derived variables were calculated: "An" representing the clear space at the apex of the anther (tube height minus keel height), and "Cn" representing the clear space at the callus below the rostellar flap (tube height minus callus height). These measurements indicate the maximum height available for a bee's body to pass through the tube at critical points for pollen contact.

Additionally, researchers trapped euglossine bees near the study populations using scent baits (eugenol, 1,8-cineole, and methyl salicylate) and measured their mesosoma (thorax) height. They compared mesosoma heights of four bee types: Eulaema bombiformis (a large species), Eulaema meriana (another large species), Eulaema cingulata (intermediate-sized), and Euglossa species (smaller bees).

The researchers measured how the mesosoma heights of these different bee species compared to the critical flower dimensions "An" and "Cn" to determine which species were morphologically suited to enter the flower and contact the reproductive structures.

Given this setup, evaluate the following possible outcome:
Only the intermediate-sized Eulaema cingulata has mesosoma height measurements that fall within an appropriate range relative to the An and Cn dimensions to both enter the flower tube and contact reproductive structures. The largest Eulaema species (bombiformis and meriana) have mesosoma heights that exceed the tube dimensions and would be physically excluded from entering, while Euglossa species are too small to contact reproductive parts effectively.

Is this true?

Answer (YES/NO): YES